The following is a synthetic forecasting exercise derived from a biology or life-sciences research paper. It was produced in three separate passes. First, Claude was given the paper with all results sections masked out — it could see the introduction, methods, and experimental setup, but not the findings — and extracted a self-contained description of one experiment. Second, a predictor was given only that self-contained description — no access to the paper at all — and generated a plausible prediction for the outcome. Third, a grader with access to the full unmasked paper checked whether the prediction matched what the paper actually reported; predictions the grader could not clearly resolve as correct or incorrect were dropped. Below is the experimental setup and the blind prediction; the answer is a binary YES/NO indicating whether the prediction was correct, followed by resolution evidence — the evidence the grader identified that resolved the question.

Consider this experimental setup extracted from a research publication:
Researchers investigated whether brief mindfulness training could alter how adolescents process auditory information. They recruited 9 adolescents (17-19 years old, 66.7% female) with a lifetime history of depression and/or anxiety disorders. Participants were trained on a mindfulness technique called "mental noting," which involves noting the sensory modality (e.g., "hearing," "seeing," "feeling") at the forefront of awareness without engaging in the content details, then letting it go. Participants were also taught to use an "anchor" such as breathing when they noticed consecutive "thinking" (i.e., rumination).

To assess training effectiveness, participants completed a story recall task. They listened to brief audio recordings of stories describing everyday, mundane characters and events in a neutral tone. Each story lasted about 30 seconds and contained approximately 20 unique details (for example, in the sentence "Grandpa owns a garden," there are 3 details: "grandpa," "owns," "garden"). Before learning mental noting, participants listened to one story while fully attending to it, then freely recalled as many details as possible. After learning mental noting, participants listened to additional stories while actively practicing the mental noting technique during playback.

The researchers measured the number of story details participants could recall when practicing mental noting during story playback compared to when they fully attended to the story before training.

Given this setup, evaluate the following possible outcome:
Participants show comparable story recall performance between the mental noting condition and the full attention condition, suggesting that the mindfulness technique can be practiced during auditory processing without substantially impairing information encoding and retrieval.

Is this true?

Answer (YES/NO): NO